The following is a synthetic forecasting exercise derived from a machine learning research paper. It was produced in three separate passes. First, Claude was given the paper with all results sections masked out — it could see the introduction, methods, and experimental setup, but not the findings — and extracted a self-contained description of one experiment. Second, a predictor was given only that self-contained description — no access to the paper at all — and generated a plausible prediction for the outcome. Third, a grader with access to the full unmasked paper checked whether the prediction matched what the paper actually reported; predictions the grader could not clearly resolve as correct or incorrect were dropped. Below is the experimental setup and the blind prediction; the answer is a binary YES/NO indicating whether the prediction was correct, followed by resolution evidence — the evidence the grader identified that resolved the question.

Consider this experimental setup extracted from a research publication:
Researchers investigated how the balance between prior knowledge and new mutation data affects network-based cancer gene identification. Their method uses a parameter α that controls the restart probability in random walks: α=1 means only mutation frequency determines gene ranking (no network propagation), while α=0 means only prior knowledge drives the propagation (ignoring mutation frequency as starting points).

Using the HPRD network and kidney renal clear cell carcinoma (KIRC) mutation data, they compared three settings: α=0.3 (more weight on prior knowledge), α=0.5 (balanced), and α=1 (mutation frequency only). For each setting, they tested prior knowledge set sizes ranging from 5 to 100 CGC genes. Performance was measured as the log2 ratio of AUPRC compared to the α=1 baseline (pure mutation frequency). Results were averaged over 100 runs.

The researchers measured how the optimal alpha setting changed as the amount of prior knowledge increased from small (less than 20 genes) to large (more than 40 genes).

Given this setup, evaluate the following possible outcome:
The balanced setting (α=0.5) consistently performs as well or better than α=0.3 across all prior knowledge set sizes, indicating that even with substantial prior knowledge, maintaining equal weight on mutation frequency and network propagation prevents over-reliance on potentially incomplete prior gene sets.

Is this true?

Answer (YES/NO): NO